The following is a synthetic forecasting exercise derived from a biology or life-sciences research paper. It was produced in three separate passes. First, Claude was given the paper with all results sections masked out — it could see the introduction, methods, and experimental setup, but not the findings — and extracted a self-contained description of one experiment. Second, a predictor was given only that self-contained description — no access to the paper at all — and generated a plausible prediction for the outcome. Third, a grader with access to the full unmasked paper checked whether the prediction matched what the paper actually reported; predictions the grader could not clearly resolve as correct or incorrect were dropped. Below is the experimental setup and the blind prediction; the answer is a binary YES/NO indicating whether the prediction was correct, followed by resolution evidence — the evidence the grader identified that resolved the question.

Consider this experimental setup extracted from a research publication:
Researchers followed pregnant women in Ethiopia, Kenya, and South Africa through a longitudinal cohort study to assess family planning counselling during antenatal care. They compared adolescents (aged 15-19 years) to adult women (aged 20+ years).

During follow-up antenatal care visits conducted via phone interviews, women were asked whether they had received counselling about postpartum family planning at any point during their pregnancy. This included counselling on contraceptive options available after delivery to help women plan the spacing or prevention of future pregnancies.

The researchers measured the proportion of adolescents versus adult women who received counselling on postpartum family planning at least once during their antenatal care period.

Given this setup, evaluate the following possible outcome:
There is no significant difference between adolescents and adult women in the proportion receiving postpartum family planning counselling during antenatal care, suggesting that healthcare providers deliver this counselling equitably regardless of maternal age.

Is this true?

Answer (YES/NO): NO